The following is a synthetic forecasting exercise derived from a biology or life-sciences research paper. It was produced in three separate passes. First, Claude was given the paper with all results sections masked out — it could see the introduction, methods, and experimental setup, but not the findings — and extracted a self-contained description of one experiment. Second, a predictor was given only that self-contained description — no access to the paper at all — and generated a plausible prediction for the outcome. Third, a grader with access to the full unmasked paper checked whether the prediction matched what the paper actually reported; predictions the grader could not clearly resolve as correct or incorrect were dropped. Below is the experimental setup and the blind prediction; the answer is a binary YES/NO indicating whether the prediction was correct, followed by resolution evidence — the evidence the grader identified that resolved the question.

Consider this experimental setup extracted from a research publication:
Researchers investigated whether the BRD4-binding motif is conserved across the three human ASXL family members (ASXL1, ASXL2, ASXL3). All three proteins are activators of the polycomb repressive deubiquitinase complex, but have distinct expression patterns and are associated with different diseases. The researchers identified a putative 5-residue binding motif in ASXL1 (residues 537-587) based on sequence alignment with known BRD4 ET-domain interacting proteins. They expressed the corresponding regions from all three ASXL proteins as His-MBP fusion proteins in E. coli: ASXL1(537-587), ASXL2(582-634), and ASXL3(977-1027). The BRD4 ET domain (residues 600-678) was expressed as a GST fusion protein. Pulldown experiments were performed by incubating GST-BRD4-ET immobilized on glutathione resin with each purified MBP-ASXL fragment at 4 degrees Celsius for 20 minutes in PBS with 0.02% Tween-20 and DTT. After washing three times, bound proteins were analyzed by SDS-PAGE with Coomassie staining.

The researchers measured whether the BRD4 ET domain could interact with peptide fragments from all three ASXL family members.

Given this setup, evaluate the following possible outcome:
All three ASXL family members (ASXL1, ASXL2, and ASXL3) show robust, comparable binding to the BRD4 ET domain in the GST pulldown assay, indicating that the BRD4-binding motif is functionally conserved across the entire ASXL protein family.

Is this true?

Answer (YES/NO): YES